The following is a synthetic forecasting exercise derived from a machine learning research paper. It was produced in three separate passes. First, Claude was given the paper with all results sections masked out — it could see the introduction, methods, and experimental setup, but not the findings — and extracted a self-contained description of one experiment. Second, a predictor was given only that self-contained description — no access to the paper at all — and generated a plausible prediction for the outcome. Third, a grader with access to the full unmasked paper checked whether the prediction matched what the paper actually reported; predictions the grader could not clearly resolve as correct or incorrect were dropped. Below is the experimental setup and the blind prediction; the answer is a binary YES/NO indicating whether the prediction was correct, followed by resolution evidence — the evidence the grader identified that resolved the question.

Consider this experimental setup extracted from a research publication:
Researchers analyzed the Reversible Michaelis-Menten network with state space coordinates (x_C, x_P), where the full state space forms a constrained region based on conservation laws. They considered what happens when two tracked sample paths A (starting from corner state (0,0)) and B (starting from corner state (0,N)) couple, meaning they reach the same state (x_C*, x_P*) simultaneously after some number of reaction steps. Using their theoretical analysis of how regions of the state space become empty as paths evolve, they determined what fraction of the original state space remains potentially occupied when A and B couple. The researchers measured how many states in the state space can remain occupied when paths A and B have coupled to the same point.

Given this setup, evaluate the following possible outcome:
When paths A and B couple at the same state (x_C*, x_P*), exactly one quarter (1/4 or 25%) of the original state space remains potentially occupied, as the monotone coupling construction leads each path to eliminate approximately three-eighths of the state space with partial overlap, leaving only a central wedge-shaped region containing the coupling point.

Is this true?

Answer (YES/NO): NO